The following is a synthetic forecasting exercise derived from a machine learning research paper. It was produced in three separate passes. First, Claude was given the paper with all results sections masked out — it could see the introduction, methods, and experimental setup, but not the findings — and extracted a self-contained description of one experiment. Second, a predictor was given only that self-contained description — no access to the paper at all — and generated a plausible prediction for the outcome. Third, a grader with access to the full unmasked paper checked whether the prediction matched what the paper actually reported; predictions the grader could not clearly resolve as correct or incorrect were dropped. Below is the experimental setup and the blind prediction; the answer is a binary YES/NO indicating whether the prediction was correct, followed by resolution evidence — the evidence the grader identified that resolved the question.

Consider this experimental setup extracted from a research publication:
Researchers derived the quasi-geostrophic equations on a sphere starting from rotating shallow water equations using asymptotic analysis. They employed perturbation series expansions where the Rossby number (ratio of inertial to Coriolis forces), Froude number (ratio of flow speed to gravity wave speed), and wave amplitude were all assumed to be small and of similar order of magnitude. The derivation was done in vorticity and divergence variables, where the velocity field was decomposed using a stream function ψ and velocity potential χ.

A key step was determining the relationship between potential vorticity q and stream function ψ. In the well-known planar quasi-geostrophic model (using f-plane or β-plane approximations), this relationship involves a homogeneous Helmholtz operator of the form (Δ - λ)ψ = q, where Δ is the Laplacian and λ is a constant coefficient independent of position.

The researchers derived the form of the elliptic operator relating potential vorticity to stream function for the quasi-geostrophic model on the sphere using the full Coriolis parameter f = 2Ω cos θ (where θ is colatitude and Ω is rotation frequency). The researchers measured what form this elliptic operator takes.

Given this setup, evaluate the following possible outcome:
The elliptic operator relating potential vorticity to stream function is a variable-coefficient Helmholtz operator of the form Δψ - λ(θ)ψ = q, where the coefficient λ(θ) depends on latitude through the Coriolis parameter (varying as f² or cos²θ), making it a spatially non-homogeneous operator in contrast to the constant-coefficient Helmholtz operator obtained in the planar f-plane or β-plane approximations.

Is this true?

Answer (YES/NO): YES